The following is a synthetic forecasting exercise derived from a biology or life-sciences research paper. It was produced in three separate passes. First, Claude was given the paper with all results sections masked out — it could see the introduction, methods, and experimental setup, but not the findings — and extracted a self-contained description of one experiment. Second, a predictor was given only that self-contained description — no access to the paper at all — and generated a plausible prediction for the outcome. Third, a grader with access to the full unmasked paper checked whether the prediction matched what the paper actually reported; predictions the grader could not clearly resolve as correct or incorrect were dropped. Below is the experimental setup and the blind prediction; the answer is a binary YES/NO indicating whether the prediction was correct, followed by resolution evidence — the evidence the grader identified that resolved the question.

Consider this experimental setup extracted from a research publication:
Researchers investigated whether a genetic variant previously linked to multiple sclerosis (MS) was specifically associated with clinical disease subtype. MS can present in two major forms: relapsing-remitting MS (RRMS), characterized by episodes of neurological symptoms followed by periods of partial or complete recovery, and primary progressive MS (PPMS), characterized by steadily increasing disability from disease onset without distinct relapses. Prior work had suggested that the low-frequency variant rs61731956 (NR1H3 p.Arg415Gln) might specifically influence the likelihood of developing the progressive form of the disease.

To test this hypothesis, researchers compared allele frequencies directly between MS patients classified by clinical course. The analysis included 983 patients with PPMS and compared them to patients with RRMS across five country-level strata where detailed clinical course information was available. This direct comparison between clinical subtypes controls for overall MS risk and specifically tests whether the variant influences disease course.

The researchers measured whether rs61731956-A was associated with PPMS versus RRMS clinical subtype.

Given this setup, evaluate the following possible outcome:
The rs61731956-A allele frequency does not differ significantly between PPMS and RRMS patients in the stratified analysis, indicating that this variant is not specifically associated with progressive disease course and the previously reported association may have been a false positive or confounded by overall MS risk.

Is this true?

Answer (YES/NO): YES